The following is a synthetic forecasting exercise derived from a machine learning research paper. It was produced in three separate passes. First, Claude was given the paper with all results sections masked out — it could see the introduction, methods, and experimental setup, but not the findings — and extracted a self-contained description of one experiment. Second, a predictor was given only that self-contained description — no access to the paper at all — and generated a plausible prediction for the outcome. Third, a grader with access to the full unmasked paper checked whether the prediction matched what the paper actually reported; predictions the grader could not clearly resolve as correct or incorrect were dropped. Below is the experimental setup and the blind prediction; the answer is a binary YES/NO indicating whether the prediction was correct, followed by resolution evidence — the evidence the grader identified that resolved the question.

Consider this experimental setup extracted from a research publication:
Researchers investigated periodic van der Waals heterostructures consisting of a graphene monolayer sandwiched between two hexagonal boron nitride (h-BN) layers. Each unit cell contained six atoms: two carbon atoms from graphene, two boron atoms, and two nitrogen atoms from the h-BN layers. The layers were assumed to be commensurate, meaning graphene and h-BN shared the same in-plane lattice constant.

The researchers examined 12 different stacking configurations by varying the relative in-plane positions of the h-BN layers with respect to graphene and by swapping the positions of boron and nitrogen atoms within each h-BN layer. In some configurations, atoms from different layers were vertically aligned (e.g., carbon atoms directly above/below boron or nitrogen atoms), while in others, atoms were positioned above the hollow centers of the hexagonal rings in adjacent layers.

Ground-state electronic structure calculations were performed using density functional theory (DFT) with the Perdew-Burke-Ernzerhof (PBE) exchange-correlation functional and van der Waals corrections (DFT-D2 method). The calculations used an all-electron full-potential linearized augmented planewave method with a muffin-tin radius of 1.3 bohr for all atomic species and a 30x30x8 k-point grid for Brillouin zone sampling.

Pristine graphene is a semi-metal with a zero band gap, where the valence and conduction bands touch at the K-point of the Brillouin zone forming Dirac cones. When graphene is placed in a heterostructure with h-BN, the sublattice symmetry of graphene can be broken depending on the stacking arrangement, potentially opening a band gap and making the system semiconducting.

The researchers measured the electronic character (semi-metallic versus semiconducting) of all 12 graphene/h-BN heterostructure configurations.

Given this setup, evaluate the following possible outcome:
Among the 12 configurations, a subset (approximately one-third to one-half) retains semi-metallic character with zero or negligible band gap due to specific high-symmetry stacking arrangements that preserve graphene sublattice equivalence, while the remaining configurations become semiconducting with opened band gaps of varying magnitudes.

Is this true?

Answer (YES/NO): YES